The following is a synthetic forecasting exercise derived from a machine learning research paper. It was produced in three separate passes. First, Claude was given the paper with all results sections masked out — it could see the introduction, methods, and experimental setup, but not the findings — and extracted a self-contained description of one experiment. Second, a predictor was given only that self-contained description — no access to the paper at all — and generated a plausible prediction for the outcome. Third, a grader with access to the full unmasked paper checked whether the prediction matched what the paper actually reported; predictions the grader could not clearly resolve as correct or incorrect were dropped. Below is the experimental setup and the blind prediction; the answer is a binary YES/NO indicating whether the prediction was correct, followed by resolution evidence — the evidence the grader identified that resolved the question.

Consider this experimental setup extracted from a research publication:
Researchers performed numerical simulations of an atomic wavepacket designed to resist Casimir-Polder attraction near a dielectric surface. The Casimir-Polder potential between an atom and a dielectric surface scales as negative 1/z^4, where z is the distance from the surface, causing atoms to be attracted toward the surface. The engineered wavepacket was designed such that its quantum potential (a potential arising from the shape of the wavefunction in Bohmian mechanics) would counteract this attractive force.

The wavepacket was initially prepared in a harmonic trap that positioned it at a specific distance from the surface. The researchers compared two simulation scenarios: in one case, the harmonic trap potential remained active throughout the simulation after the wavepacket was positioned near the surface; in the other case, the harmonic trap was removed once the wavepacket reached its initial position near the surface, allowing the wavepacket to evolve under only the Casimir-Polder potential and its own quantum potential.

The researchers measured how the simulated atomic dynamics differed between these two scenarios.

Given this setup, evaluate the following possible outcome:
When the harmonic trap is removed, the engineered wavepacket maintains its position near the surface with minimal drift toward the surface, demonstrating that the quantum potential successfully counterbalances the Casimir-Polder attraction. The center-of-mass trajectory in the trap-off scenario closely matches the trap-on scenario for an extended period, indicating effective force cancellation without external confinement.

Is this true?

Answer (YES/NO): YES